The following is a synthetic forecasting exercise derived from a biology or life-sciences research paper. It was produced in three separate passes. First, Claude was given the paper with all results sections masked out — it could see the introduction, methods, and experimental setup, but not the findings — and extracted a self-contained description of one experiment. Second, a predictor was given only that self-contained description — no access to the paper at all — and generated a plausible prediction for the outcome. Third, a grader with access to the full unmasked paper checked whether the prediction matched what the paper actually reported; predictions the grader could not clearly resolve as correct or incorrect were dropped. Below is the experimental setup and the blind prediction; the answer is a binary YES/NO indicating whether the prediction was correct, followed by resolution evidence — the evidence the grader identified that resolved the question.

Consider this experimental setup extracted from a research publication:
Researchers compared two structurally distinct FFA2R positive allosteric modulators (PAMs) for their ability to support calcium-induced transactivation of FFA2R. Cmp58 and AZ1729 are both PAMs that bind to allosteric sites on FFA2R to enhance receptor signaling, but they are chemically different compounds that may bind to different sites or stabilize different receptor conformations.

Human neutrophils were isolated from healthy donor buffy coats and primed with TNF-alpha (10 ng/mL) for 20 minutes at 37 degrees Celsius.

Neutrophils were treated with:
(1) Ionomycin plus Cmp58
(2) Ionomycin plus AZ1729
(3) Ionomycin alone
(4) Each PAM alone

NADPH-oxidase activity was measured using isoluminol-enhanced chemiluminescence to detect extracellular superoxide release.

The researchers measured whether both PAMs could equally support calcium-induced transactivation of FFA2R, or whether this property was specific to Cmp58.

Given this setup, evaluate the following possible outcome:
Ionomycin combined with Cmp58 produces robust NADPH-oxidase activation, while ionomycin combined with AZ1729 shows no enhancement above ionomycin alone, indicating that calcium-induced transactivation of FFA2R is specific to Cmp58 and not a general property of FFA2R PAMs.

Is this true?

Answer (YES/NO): NO